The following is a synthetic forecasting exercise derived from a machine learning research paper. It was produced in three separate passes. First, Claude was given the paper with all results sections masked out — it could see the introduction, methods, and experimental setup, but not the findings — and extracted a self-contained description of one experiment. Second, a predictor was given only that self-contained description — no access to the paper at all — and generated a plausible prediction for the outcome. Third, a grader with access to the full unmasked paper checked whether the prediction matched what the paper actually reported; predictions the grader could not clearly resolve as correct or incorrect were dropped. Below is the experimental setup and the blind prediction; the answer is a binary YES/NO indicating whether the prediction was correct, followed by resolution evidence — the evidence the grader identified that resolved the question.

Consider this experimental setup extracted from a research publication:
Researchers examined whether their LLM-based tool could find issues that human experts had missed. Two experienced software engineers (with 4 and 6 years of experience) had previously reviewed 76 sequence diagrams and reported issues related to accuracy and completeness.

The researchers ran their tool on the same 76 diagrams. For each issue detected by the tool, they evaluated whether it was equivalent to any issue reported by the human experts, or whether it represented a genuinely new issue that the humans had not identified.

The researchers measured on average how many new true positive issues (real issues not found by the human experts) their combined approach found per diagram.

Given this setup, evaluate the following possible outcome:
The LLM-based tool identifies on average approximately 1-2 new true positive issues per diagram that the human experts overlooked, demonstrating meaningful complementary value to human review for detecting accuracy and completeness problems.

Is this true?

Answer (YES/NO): NO